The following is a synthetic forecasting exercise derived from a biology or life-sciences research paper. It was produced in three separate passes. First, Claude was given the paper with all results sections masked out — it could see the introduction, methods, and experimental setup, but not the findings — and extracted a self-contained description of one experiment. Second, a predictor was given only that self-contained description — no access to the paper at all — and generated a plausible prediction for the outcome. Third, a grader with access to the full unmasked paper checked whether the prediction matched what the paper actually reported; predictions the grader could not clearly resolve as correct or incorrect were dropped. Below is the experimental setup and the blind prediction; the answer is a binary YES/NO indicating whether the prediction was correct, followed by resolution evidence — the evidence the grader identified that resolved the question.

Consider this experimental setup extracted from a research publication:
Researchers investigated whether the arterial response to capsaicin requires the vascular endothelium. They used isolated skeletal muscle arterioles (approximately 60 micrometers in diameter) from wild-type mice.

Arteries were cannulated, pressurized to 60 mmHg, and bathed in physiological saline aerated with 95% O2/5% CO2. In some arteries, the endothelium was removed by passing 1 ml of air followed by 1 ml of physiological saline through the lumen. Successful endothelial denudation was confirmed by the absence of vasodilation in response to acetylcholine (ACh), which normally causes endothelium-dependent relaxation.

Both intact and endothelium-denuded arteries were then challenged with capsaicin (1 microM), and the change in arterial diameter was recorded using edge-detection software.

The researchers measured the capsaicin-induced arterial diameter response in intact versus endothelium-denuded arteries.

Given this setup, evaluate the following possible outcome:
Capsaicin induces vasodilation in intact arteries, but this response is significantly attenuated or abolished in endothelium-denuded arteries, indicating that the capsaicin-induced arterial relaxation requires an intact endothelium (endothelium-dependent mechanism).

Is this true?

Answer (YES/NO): NO